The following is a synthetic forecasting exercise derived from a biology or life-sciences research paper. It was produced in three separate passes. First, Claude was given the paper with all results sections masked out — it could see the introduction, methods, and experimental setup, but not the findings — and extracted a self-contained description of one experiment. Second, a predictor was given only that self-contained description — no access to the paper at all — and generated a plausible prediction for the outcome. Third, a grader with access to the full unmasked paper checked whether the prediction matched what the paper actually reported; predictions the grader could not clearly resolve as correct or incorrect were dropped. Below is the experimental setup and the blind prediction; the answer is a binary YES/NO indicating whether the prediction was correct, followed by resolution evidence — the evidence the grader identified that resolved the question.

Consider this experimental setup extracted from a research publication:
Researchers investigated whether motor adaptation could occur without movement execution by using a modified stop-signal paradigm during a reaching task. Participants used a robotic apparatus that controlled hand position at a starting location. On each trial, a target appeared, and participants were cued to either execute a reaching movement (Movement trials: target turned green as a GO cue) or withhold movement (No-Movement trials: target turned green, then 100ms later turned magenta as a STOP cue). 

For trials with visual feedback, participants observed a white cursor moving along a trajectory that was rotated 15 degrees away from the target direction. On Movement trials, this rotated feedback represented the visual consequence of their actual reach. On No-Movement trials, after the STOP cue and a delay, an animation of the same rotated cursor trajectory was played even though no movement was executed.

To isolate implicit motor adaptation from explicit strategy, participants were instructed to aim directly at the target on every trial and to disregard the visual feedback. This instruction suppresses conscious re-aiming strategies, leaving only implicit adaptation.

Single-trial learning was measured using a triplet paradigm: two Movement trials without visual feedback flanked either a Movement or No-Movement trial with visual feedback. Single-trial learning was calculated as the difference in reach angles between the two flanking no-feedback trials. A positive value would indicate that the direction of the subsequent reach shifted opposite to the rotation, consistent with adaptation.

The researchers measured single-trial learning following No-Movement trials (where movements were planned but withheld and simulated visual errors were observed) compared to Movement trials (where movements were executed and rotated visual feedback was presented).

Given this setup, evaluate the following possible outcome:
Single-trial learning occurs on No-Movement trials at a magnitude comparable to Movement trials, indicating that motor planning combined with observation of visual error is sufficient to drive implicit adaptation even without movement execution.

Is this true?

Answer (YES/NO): NO